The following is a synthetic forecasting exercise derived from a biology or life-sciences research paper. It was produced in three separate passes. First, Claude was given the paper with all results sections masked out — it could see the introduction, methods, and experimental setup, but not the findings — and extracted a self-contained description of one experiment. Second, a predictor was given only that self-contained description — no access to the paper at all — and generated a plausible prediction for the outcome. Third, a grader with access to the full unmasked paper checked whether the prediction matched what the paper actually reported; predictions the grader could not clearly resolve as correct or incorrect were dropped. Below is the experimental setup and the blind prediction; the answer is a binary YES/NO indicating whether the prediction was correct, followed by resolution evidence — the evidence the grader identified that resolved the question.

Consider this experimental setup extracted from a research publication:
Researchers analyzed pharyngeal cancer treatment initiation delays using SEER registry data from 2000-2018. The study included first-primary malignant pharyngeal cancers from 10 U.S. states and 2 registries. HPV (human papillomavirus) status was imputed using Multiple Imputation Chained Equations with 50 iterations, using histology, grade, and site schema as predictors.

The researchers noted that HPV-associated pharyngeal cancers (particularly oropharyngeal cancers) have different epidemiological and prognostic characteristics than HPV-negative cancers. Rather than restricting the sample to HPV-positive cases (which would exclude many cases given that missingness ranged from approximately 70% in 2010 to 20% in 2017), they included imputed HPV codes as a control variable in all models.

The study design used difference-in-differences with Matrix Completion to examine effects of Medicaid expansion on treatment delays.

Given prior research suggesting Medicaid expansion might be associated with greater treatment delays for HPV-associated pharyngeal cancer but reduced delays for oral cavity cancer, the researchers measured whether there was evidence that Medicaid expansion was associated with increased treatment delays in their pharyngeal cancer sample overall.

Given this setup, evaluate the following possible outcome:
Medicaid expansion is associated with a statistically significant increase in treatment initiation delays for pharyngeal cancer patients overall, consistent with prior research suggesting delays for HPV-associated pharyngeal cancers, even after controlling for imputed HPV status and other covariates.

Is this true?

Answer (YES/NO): NO